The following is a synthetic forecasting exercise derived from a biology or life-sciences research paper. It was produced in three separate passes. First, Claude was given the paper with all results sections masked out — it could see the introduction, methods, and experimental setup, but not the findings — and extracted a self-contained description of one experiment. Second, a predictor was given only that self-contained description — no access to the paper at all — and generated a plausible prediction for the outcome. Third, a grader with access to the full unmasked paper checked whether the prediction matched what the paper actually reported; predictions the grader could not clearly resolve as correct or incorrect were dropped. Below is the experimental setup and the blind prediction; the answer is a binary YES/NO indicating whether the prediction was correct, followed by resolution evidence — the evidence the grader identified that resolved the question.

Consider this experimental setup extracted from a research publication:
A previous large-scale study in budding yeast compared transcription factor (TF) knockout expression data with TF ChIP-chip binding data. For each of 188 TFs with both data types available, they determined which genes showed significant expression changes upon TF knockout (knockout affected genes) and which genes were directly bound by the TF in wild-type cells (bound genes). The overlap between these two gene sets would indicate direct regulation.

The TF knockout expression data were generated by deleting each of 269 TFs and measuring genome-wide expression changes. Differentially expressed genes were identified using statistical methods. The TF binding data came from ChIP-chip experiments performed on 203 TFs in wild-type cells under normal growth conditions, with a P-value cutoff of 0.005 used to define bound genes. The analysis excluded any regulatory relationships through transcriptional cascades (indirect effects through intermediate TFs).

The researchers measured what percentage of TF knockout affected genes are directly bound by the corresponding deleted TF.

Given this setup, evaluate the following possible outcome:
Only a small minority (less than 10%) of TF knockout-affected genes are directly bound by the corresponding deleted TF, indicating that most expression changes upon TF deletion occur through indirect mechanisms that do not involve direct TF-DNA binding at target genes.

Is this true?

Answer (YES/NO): YES